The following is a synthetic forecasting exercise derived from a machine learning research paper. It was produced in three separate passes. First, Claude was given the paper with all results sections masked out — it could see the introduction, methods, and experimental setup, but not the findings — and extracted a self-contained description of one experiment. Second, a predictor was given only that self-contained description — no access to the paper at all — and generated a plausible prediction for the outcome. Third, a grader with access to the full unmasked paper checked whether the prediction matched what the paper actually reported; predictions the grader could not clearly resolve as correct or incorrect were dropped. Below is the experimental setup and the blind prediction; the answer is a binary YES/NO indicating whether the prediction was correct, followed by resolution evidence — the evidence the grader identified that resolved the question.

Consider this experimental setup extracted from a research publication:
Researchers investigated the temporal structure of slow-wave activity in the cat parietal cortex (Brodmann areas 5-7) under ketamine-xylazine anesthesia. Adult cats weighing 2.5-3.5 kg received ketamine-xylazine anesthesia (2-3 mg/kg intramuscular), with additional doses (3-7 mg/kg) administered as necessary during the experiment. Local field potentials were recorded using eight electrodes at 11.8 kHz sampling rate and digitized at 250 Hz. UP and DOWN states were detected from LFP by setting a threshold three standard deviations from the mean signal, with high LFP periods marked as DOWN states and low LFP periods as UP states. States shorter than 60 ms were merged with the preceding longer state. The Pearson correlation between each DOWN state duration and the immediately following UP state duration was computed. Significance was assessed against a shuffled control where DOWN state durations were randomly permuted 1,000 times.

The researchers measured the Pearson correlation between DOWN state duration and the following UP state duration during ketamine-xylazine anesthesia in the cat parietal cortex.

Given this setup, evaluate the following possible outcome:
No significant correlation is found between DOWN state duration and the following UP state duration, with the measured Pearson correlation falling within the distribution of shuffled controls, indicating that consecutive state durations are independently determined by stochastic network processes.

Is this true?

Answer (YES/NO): NO